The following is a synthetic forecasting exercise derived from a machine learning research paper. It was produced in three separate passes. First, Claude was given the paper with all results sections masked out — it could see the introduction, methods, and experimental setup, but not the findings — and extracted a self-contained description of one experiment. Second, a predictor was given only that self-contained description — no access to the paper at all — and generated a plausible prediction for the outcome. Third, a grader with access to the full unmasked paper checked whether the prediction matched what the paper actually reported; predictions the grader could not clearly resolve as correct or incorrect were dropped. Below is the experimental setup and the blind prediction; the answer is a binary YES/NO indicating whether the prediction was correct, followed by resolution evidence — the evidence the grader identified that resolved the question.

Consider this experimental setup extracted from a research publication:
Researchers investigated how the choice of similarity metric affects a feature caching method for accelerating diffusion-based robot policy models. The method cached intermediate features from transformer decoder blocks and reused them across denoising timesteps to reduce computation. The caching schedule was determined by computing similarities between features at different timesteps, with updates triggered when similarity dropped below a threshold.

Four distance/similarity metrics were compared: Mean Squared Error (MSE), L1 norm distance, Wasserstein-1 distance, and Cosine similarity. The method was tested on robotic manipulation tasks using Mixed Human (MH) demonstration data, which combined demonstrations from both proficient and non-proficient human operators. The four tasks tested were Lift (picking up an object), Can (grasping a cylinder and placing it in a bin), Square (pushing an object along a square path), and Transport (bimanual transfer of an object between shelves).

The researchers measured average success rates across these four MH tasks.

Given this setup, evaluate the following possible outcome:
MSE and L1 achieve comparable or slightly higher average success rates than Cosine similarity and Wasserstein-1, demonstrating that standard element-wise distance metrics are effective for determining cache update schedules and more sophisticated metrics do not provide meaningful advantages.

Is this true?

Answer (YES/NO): NO